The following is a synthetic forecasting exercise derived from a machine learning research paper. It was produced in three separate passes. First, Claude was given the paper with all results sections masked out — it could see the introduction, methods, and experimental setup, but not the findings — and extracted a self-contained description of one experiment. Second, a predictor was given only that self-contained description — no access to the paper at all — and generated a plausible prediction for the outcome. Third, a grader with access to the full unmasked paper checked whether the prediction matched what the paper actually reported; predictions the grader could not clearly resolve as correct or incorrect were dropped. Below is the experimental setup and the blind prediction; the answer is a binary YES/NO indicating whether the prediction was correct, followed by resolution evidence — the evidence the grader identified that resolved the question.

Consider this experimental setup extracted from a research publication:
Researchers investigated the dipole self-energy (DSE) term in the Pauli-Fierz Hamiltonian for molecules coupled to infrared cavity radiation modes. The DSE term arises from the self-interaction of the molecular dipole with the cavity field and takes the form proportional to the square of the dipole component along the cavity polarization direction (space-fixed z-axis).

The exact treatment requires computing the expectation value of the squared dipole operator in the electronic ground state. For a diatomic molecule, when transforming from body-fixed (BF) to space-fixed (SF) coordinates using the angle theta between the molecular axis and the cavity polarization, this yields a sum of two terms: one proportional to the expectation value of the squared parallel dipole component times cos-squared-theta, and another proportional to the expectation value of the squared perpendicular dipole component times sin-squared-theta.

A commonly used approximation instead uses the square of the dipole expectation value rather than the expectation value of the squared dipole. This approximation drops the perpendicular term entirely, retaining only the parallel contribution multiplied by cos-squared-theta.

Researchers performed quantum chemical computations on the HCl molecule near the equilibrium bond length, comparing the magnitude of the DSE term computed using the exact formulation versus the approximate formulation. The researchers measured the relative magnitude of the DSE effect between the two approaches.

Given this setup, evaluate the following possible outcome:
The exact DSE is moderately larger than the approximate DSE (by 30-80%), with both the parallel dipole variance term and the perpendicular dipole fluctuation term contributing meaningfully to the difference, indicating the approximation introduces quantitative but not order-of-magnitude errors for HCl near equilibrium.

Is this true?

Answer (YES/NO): NO